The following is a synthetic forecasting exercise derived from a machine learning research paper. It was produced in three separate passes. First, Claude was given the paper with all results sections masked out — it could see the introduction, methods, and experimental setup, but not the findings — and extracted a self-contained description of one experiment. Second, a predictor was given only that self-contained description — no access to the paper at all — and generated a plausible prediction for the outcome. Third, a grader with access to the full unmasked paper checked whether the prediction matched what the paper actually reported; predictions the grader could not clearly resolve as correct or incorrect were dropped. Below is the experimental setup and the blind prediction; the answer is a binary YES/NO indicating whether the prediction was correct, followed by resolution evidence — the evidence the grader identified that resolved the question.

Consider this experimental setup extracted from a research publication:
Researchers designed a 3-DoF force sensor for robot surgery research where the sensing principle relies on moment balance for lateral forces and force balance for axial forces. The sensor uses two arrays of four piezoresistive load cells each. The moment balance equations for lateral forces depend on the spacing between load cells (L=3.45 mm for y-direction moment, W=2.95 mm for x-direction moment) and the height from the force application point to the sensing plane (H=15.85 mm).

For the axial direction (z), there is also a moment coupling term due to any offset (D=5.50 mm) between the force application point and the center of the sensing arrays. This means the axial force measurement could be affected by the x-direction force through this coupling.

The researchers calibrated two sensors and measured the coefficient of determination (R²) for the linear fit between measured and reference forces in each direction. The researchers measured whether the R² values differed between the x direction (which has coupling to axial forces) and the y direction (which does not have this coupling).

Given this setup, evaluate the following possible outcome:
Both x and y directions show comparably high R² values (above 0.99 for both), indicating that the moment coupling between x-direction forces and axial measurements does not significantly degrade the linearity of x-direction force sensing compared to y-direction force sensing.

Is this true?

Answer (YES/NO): YES